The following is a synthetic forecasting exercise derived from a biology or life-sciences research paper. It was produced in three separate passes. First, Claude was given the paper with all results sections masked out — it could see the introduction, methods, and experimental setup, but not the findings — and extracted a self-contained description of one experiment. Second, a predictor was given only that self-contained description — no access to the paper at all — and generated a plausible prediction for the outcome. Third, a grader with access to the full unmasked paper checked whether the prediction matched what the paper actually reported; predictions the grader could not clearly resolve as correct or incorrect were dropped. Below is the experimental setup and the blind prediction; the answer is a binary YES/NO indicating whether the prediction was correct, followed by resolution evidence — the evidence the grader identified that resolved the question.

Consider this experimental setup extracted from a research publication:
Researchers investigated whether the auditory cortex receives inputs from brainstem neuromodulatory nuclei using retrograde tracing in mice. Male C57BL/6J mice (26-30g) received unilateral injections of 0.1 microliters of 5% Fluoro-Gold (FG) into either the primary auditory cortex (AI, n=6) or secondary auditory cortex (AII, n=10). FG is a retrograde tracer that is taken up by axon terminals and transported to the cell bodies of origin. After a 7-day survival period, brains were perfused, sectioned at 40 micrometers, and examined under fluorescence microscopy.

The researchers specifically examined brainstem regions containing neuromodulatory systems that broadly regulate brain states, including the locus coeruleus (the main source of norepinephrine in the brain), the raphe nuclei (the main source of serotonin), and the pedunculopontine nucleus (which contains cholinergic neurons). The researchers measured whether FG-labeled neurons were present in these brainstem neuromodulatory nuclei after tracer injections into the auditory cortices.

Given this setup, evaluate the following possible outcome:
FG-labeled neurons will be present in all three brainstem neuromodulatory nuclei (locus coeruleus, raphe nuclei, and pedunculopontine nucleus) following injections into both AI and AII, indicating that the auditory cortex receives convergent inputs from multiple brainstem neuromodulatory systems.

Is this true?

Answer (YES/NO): NO